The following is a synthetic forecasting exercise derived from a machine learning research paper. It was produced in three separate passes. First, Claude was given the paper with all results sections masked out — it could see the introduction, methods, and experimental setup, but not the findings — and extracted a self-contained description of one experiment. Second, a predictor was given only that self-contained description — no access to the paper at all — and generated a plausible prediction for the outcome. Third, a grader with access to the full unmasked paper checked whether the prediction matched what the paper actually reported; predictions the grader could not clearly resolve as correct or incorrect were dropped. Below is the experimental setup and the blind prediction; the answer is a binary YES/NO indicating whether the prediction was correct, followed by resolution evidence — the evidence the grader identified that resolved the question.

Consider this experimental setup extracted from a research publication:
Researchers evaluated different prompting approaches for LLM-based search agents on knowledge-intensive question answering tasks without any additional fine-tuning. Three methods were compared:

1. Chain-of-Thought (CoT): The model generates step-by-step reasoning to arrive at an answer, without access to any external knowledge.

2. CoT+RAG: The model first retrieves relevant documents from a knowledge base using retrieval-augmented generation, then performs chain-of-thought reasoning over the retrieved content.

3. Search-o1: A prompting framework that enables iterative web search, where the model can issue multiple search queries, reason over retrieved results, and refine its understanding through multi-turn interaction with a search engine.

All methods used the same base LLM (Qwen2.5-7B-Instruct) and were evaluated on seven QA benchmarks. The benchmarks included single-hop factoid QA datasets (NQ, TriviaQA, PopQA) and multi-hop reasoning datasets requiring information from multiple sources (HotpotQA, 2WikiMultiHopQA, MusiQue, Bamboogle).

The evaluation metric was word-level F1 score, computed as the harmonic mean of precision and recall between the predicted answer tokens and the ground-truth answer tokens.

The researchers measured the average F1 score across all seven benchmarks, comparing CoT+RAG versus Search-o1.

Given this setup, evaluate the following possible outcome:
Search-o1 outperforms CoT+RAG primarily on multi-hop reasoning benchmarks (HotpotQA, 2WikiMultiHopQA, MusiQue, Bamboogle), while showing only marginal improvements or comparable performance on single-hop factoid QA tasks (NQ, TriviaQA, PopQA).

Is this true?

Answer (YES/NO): NO